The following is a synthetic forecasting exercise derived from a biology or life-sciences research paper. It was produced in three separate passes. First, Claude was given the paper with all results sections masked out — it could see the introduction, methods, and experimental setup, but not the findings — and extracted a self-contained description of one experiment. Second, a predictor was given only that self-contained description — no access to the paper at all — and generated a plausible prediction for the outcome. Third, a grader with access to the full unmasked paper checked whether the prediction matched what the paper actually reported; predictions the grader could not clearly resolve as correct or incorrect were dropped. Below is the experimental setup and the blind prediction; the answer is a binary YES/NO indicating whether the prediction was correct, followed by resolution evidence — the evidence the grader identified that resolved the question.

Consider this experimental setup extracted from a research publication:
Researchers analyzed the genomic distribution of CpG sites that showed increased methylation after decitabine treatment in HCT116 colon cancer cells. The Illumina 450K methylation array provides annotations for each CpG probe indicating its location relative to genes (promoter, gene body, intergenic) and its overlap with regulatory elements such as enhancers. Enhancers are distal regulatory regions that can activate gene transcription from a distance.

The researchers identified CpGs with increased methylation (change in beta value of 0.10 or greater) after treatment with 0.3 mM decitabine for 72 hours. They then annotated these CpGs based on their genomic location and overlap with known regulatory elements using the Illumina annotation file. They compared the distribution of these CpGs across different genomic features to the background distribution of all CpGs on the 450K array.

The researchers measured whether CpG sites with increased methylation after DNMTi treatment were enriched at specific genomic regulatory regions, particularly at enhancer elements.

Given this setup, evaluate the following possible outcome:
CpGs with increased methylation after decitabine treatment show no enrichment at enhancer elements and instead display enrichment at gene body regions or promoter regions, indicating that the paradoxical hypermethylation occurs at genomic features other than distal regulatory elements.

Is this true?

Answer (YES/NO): NO